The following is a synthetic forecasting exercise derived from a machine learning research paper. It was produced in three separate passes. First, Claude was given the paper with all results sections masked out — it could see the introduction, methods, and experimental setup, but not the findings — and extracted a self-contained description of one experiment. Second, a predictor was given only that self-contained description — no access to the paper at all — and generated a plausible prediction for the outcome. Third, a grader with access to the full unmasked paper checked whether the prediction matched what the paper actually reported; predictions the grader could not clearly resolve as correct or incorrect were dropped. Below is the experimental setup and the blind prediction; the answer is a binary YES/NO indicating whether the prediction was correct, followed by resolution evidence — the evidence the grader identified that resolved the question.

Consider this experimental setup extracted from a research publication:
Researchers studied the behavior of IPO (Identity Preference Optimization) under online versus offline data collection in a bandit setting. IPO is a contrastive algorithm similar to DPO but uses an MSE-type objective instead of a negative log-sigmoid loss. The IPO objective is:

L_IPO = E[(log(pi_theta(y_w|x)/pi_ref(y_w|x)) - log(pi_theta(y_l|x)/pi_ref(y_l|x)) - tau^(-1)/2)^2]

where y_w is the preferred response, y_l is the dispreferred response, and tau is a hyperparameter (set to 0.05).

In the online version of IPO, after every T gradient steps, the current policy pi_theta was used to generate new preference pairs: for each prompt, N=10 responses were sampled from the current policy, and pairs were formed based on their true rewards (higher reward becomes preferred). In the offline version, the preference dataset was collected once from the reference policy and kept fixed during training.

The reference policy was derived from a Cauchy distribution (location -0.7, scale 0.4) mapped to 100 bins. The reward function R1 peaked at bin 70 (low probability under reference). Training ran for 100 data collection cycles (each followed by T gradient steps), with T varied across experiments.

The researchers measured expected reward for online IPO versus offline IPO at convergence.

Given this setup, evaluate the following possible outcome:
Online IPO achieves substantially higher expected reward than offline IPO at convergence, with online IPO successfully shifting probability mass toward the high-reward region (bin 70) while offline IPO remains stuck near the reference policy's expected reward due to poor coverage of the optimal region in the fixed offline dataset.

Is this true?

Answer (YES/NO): YES